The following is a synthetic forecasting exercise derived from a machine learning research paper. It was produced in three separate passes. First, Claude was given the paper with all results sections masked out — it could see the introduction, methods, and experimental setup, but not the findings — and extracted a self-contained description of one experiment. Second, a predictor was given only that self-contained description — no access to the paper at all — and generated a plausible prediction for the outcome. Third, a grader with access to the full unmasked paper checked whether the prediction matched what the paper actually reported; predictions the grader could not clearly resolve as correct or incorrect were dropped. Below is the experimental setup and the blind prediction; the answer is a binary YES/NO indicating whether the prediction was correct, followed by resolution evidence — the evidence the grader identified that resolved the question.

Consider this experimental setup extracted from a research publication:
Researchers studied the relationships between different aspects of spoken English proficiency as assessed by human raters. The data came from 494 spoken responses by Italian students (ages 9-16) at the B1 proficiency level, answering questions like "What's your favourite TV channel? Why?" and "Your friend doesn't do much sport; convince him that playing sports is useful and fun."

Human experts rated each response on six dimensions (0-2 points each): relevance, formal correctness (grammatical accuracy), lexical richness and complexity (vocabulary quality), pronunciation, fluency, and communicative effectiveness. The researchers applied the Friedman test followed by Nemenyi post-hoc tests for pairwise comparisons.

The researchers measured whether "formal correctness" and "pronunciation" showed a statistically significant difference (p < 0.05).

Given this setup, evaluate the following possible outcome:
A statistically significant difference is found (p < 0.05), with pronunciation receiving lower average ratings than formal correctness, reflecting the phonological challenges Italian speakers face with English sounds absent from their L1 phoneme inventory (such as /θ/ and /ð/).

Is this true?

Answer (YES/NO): NO